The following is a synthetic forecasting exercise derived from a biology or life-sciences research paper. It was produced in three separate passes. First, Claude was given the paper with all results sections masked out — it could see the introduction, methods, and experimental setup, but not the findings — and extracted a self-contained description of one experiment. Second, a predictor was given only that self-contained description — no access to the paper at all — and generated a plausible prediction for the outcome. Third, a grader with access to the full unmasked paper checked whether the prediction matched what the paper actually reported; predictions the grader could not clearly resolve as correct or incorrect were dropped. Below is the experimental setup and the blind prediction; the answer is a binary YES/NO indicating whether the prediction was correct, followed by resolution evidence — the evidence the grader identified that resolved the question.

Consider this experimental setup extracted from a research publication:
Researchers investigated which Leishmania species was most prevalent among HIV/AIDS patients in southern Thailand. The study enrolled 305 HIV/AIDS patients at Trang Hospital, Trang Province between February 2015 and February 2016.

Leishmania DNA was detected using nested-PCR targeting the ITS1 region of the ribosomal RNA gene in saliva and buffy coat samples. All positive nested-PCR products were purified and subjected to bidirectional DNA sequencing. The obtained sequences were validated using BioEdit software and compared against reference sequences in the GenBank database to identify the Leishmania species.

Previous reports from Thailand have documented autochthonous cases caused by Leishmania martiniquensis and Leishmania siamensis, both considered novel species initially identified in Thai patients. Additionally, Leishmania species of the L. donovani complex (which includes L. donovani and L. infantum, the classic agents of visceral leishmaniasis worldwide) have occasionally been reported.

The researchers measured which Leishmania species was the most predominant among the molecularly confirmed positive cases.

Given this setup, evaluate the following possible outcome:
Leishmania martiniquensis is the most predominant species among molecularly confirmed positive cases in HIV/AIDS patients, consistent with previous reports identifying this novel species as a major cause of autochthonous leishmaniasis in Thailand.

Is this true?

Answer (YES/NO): NO